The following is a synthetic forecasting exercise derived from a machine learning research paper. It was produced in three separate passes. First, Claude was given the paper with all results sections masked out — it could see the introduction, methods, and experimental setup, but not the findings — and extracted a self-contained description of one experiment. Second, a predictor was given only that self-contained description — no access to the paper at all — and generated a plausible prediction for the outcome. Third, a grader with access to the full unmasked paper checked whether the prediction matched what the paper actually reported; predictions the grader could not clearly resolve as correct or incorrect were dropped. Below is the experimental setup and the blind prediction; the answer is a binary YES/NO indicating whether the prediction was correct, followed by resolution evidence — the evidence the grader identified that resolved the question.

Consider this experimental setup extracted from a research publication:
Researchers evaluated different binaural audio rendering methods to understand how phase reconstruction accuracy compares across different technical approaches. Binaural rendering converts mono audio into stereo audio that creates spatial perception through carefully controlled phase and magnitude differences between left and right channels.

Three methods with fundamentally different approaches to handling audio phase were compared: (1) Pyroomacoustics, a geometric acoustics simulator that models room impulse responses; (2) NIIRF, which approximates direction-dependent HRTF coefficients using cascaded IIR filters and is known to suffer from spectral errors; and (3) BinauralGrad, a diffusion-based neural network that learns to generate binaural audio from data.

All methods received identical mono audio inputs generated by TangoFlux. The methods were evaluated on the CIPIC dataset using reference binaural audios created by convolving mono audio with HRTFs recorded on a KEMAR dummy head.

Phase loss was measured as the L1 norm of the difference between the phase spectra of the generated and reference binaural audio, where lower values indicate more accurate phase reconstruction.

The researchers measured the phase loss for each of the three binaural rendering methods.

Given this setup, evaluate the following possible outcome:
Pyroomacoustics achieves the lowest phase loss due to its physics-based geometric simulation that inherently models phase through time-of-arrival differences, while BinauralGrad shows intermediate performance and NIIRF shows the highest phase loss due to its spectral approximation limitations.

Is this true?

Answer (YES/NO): NO